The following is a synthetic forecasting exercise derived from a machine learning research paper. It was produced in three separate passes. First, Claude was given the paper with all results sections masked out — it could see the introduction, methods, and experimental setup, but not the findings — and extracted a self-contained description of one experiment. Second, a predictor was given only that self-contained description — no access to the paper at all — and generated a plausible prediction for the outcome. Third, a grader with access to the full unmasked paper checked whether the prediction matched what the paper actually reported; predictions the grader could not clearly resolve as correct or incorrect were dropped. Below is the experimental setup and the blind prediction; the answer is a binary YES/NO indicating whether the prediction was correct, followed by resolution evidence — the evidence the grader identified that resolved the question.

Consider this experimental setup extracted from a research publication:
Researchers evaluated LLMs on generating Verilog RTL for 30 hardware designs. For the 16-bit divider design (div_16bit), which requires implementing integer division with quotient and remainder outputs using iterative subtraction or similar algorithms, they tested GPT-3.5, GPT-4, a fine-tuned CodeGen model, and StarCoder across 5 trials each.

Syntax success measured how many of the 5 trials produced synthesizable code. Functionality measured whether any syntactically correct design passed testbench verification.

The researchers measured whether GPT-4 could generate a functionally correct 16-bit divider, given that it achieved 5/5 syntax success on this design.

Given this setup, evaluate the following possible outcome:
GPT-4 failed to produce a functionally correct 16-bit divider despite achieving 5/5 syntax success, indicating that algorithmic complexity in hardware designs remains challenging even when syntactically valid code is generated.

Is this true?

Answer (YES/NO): YES